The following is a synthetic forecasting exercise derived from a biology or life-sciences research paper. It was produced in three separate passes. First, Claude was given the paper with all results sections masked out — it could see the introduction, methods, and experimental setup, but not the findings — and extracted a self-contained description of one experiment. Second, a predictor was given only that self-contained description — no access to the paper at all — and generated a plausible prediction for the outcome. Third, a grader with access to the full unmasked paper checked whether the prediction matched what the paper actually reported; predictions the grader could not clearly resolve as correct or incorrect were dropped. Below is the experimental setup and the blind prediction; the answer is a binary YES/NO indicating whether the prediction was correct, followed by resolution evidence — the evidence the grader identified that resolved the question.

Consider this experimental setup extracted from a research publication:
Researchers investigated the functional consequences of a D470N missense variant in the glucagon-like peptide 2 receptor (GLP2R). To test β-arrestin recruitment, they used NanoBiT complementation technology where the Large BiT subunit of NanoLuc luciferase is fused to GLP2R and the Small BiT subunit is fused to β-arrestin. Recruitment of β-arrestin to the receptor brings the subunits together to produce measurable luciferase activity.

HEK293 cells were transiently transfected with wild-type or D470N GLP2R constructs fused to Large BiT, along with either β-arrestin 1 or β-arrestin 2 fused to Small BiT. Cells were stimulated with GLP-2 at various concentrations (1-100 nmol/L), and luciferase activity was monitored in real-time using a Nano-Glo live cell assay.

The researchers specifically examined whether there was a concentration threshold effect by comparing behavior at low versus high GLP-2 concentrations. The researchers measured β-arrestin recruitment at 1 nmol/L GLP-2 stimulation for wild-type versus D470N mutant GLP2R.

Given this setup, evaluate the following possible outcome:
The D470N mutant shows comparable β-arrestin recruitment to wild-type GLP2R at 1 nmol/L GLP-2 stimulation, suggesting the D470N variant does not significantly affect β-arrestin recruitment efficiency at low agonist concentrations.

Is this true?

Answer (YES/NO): NO